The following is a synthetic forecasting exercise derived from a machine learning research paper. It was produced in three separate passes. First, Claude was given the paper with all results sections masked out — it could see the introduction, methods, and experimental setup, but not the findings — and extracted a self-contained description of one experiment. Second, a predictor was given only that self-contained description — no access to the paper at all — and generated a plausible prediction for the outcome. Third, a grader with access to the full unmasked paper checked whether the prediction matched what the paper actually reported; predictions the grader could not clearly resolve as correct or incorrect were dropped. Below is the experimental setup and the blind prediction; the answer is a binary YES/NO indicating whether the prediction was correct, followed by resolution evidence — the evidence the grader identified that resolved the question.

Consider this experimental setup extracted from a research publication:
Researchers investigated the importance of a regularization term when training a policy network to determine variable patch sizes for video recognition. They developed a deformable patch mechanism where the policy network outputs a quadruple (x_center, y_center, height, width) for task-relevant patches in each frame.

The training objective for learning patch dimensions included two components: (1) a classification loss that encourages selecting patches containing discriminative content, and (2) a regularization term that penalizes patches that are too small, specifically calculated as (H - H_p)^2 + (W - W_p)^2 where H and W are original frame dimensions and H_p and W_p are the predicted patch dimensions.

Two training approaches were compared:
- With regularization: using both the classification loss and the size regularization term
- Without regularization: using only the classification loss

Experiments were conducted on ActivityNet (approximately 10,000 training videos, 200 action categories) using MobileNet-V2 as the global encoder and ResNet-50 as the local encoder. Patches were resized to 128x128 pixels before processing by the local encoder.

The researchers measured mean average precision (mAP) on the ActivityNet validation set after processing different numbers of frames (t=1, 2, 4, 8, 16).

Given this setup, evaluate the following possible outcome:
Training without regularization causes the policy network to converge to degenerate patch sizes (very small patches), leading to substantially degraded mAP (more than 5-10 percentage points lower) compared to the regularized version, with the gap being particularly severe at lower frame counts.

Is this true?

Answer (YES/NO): NO